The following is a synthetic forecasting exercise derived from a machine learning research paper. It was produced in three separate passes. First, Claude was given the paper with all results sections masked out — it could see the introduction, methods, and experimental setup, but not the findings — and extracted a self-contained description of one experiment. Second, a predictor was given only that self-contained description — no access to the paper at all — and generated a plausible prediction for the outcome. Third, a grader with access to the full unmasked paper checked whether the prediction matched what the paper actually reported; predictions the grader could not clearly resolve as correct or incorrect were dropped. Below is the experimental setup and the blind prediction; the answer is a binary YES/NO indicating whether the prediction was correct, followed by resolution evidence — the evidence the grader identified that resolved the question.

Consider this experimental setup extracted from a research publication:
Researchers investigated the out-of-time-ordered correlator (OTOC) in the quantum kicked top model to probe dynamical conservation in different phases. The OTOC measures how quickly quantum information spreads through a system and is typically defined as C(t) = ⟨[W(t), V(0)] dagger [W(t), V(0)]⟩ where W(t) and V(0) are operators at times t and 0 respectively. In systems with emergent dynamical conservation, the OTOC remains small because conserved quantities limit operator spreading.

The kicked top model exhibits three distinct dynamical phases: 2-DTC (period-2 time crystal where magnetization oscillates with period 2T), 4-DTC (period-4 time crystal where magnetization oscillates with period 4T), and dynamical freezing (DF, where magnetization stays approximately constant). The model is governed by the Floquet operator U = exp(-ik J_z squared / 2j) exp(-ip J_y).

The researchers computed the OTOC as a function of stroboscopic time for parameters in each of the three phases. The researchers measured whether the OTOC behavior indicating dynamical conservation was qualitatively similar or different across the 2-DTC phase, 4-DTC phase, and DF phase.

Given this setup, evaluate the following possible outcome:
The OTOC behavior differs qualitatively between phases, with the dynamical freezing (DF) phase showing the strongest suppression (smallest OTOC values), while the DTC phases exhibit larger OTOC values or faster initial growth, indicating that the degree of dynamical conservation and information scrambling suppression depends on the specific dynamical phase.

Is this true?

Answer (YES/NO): NO